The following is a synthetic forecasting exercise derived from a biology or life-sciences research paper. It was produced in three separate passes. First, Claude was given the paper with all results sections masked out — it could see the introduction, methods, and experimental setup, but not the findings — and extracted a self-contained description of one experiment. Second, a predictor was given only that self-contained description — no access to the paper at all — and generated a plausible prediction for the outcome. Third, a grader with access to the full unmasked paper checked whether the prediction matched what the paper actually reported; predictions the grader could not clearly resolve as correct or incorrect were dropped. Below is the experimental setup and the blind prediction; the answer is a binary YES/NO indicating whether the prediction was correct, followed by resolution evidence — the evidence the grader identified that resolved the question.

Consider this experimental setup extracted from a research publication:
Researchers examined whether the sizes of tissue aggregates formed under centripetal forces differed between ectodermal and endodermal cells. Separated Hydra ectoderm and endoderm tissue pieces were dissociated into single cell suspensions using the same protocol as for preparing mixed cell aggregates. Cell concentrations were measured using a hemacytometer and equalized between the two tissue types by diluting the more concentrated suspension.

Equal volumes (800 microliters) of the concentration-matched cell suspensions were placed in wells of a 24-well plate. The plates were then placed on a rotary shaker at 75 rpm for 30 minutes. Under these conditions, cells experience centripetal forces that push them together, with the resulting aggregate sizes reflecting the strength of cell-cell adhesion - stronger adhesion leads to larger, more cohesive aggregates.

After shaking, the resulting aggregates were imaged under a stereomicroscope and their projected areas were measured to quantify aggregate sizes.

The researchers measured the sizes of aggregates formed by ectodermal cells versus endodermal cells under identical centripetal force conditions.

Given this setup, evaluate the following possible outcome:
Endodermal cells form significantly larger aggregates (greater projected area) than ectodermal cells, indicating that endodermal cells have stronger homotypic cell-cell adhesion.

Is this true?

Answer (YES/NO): YES